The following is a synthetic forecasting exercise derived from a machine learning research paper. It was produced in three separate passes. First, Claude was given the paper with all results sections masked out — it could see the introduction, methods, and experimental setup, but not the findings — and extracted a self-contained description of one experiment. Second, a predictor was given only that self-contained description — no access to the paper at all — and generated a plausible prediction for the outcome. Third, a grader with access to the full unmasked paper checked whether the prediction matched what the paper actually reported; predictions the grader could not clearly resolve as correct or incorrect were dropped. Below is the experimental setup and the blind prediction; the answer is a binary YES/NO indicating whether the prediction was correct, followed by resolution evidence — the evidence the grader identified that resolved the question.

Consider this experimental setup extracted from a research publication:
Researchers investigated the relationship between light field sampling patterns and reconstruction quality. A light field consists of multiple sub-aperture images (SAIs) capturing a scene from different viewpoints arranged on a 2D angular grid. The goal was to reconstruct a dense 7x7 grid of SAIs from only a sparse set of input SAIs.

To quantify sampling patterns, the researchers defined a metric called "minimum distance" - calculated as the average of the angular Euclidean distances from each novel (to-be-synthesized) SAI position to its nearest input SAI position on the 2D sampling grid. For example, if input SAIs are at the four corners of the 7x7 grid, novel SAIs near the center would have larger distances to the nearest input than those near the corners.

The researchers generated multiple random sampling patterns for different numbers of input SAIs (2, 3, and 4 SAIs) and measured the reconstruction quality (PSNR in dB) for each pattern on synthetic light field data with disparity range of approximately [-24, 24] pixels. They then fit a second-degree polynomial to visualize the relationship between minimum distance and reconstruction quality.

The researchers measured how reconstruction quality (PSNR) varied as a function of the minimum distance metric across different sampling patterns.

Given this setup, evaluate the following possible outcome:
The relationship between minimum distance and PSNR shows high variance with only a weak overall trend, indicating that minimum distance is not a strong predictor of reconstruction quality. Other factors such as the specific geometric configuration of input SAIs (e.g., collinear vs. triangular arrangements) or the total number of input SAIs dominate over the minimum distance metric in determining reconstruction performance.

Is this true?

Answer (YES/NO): NO